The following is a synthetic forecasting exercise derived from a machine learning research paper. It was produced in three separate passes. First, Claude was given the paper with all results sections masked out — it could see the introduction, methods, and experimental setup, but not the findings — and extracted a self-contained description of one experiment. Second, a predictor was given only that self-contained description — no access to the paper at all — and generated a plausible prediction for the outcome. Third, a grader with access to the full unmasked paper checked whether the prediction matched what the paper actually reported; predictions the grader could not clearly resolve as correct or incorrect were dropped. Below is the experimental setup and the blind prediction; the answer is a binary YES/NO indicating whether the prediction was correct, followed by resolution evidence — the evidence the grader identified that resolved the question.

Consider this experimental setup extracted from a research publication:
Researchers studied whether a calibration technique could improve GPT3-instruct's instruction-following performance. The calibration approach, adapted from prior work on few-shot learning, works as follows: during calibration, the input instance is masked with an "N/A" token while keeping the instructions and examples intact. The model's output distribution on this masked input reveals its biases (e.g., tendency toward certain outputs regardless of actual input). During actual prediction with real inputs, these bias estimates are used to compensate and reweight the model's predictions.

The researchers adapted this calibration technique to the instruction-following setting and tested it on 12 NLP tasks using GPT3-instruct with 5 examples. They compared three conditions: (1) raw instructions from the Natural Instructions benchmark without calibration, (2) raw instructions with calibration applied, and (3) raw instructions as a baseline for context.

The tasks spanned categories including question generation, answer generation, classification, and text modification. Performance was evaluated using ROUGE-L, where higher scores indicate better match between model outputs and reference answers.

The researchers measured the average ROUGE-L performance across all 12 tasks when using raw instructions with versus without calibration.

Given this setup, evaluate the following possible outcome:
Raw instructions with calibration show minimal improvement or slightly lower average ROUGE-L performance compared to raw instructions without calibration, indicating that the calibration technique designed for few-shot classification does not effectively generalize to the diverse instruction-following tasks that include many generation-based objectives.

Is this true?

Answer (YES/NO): NO